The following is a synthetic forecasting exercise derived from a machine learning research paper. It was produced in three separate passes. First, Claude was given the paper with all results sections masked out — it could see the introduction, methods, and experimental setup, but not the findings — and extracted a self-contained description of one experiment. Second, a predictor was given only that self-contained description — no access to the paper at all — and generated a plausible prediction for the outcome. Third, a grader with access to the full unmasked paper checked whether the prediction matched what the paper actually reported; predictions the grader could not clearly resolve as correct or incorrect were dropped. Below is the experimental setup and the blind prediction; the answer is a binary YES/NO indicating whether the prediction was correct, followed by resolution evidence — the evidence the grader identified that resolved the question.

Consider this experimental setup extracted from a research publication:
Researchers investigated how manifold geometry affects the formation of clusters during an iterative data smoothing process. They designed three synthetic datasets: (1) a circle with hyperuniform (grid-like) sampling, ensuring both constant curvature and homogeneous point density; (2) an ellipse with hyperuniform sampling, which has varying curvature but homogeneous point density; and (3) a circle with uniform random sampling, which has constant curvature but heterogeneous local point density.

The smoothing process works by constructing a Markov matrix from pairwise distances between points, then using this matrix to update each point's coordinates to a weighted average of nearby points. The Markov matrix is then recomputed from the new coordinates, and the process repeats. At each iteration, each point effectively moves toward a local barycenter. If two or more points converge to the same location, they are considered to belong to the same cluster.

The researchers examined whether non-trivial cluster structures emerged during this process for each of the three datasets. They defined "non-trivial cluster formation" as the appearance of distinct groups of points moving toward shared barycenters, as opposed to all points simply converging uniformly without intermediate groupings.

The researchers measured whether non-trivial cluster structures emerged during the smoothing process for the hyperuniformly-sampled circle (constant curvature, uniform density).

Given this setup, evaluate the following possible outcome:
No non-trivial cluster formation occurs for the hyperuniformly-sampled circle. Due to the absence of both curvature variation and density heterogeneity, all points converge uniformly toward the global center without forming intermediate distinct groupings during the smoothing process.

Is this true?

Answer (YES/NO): YES